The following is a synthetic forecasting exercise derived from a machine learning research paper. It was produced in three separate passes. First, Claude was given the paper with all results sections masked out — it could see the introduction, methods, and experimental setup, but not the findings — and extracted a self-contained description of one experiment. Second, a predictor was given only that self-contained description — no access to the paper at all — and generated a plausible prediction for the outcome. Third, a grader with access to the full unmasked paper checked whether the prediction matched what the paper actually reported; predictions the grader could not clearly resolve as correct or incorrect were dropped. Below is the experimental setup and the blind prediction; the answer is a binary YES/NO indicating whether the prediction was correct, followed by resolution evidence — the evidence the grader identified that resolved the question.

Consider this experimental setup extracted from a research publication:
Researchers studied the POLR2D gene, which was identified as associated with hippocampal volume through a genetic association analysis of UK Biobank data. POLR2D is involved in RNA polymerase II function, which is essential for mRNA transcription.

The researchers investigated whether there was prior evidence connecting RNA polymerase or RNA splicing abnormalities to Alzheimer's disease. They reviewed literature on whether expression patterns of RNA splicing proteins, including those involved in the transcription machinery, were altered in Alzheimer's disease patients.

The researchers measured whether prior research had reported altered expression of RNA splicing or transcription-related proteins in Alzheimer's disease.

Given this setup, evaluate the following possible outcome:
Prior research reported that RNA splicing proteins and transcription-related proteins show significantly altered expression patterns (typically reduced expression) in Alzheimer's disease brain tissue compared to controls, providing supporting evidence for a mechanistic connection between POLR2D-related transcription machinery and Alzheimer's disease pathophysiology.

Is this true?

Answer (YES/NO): NO